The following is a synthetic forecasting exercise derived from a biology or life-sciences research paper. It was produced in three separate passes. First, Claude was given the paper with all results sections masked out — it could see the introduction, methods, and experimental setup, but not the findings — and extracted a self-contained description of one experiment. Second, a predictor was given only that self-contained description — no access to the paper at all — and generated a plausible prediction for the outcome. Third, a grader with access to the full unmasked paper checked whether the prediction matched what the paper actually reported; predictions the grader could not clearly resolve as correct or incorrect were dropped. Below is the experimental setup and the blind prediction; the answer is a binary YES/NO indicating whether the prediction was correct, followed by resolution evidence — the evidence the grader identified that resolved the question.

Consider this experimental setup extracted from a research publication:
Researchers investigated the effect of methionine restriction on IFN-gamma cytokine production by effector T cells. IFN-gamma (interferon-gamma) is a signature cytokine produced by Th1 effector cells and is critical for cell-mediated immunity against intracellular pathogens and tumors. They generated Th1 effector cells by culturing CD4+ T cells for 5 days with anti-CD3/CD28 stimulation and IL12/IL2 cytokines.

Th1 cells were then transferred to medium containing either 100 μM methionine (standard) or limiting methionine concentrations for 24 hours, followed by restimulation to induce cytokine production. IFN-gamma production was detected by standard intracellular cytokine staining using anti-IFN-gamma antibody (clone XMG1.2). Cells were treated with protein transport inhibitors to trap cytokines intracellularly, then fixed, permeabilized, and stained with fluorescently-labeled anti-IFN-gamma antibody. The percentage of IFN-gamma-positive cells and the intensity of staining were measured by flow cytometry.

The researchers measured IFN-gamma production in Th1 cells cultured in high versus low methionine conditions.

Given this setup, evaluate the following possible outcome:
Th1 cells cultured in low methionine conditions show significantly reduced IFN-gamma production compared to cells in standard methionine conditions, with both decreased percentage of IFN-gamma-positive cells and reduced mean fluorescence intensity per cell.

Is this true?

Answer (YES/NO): YES